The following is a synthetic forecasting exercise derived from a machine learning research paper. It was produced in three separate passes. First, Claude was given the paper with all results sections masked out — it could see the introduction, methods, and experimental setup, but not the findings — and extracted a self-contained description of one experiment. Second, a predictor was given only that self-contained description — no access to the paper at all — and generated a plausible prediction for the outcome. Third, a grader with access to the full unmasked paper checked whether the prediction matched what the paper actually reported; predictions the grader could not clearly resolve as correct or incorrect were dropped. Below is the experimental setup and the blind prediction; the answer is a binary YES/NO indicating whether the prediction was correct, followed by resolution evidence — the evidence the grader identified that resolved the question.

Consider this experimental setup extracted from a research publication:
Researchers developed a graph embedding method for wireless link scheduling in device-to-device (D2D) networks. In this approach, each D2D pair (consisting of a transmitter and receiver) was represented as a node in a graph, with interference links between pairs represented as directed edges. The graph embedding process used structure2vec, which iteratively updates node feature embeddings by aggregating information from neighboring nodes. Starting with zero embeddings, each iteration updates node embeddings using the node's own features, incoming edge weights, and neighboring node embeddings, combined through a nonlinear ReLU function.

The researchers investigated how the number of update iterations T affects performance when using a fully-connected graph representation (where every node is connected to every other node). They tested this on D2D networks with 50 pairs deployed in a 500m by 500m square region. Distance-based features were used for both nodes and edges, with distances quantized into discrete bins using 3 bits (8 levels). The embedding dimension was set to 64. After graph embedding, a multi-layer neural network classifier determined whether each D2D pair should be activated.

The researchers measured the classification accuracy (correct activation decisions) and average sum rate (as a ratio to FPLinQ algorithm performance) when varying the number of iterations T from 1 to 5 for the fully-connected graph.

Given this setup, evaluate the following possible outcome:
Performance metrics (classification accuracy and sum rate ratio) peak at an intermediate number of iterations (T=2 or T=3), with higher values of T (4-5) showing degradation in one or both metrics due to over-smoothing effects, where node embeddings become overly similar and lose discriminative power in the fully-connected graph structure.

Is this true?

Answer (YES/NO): NO